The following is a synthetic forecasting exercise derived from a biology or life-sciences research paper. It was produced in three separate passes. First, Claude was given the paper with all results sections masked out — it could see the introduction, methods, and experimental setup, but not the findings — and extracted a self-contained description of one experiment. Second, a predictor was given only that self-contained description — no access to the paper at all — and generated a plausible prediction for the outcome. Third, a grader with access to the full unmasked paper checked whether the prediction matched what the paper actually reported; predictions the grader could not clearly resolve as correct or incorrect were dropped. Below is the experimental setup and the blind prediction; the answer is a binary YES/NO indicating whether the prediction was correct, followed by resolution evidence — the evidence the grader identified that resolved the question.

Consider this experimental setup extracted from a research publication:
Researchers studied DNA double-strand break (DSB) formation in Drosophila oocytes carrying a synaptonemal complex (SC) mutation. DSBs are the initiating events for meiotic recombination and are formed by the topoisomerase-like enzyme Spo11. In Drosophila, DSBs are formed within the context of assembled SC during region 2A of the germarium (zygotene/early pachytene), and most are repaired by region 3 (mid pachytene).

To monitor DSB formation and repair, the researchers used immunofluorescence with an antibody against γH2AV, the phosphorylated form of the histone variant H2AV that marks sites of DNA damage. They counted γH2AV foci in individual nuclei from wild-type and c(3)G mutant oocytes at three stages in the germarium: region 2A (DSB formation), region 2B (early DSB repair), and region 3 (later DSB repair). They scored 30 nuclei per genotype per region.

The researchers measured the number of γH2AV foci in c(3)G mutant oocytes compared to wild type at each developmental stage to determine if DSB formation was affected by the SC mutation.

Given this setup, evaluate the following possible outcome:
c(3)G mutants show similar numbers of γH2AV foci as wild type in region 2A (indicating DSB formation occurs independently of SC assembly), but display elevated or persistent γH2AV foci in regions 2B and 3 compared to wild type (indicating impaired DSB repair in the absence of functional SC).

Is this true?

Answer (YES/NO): NO